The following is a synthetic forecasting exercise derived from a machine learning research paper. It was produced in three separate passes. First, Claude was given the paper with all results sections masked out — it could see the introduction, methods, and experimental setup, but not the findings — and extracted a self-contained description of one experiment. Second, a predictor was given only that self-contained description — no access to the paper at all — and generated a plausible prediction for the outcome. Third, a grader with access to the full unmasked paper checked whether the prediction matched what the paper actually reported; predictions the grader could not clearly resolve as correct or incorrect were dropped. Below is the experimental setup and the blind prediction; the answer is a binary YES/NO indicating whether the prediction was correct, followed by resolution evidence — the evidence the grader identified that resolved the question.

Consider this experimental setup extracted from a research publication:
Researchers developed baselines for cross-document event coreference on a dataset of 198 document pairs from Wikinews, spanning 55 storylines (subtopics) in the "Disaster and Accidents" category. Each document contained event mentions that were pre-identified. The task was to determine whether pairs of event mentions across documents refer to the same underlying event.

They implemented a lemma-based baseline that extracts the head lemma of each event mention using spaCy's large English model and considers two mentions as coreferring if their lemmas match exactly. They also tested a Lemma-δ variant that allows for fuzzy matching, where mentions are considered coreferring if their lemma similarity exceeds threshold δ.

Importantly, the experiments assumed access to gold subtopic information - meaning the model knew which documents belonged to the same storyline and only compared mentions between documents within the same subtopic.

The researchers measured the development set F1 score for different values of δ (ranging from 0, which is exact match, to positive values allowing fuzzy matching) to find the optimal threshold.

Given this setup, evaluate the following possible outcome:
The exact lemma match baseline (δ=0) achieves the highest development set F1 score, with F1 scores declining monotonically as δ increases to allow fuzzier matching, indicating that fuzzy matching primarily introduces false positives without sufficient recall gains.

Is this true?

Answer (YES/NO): NO